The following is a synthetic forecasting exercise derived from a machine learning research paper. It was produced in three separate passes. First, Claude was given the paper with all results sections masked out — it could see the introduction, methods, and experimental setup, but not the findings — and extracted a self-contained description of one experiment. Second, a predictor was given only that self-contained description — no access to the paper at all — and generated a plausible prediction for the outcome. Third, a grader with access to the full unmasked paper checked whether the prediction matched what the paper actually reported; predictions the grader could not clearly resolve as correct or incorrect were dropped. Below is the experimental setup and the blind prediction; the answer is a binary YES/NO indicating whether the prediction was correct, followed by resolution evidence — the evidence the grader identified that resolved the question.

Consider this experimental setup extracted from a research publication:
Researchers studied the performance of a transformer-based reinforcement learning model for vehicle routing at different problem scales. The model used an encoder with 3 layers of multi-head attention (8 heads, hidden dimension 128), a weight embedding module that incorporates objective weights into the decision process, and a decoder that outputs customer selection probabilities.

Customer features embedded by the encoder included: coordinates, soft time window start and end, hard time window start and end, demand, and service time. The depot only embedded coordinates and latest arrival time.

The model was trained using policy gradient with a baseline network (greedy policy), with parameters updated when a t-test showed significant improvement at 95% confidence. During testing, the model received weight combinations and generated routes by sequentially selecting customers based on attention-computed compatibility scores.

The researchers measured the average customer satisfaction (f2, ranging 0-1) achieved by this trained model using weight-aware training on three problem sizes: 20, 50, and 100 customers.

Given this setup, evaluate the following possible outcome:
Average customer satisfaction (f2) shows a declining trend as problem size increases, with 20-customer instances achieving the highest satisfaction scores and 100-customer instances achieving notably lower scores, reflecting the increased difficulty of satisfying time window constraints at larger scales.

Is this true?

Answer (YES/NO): NO